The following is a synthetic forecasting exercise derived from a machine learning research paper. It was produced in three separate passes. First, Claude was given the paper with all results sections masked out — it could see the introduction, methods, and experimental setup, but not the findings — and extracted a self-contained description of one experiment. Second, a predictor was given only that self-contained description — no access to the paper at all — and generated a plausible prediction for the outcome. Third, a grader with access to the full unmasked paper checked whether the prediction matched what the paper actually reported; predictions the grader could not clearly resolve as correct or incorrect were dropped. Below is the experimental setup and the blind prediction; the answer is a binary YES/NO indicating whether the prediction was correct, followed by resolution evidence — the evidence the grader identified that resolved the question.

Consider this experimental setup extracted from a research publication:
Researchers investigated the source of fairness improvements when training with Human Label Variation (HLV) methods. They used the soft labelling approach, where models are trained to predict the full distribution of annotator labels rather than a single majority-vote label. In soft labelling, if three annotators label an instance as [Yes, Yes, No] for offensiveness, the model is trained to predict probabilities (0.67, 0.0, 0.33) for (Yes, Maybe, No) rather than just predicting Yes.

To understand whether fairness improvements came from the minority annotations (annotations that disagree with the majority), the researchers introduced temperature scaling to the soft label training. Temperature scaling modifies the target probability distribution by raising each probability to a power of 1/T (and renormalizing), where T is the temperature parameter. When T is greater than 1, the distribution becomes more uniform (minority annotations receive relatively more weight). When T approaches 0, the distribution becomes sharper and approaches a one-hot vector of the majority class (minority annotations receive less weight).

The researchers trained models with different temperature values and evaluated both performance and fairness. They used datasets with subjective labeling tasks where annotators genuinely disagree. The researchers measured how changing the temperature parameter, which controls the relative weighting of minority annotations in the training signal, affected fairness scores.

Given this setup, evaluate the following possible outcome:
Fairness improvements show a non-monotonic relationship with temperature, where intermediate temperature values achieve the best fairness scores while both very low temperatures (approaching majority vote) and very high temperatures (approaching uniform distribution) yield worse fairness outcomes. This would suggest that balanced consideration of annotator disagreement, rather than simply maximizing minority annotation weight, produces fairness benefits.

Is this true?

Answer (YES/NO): NO